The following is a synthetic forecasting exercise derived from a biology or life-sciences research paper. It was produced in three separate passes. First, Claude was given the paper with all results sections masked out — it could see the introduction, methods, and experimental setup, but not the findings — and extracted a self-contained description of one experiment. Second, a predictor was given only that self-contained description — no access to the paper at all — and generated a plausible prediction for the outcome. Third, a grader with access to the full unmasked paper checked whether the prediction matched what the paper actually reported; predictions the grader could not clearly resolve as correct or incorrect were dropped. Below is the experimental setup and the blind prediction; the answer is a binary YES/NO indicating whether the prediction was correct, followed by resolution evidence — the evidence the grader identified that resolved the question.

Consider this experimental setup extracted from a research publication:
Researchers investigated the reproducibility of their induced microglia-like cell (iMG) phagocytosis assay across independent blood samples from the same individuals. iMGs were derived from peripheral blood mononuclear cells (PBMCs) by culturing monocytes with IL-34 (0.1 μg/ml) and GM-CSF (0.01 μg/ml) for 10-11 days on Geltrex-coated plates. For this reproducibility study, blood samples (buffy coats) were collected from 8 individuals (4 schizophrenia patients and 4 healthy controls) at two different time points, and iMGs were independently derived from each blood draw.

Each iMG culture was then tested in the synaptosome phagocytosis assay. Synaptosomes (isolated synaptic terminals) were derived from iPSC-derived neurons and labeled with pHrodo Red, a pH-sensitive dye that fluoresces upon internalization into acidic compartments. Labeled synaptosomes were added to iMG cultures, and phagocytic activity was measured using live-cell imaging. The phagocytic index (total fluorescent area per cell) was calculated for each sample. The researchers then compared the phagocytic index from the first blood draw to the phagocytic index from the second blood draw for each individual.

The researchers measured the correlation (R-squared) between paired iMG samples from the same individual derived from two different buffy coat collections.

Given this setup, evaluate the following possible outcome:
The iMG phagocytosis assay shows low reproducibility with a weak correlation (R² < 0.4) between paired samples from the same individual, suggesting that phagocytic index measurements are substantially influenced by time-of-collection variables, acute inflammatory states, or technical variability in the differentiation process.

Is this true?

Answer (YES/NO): NO